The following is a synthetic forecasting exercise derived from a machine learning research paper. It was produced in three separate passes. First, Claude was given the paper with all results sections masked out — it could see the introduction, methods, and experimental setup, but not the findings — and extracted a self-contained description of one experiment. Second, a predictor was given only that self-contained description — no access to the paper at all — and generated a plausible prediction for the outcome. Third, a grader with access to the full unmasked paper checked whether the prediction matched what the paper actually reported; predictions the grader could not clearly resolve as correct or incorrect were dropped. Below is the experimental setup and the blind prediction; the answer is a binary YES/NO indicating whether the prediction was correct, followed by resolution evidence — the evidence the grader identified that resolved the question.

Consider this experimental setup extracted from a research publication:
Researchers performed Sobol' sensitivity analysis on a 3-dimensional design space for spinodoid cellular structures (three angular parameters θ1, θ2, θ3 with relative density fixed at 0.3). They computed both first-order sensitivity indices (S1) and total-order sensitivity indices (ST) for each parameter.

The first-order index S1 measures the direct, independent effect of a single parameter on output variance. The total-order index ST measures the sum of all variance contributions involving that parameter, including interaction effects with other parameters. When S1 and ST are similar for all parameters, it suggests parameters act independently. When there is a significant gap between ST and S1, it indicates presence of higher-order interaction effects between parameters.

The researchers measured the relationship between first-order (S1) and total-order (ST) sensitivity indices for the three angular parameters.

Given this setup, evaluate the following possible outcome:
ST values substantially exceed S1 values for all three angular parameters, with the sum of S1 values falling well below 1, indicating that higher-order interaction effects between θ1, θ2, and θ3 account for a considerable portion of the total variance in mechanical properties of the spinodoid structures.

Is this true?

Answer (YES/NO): YES